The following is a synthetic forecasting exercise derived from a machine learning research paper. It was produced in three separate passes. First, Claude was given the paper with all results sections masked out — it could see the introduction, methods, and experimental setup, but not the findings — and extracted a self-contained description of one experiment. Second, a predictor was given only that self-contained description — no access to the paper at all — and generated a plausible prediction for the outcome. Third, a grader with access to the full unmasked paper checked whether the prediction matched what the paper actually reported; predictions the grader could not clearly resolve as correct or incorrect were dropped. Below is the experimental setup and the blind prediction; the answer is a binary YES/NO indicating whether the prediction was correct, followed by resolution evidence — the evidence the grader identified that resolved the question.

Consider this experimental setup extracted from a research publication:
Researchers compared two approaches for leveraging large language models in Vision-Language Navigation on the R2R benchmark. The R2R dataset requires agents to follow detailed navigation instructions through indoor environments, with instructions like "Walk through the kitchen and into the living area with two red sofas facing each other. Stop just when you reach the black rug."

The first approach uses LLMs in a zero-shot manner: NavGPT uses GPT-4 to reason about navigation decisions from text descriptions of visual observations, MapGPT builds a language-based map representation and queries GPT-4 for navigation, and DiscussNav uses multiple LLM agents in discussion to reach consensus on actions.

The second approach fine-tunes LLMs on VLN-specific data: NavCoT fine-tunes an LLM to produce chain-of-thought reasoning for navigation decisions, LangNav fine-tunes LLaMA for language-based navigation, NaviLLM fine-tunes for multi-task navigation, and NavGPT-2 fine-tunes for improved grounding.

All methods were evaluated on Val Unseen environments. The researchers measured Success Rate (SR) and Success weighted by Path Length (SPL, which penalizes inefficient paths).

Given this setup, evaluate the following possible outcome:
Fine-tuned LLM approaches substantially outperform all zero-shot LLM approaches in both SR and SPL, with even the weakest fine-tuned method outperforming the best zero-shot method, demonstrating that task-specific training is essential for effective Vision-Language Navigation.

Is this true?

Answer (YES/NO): NO